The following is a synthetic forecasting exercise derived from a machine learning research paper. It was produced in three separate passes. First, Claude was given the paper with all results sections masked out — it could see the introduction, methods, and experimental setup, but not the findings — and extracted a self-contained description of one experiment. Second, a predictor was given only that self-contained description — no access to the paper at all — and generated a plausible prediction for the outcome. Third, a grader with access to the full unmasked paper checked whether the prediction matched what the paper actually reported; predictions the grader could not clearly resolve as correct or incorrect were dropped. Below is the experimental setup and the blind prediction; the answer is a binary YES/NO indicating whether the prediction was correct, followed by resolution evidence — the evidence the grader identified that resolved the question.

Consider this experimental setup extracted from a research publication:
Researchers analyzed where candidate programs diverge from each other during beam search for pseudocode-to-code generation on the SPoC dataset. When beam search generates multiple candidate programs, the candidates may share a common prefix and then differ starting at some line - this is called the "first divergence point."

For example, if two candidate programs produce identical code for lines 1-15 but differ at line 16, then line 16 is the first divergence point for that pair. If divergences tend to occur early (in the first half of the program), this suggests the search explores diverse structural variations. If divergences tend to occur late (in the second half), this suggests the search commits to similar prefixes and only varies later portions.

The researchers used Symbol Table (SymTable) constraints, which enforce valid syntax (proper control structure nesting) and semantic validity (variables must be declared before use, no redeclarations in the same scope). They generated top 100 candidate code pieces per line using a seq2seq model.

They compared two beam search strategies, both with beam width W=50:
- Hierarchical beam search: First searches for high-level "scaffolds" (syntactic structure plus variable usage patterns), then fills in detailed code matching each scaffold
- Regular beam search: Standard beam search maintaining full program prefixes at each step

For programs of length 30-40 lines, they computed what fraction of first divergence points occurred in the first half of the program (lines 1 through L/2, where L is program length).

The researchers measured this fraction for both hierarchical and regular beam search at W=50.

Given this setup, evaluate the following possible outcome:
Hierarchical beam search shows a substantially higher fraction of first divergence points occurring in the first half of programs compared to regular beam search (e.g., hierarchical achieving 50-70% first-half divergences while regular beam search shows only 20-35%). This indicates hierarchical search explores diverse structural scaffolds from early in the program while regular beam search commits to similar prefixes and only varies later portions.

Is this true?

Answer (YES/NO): NO